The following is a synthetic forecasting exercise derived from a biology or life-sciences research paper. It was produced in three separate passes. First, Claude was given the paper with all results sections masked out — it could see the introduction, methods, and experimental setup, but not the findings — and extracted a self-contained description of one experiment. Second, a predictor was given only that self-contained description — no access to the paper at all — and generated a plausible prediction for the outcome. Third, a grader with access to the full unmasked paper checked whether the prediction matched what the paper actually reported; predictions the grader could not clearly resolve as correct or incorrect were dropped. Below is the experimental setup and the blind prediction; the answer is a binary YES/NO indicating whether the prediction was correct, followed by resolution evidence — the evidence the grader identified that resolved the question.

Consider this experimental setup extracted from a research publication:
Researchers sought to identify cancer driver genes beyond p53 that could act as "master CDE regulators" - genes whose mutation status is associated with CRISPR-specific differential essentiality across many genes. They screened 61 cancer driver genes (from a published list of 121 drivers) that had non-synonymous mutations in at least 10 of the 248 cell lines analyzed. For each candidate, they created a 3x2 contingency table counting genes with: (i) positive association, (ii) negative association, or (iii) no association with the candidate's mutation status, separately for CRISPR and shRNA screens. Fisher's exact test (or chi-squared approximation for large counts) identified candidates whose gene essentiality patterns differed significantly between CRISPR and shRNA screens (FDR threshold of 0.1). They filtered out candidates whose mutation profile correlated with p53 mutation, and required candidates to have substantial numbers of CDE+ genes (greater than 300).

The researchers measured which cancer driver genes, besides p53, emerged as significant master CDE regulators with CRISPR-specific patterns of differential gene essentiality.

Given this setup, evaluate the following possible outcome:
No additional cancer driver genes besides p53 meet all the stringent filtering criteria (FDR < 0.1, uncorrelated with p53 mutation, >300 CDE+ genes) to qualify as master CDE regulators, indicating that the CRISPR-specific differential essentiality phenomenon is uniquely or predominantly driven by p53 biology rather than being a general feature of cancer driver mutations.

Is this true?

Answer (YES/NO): NO